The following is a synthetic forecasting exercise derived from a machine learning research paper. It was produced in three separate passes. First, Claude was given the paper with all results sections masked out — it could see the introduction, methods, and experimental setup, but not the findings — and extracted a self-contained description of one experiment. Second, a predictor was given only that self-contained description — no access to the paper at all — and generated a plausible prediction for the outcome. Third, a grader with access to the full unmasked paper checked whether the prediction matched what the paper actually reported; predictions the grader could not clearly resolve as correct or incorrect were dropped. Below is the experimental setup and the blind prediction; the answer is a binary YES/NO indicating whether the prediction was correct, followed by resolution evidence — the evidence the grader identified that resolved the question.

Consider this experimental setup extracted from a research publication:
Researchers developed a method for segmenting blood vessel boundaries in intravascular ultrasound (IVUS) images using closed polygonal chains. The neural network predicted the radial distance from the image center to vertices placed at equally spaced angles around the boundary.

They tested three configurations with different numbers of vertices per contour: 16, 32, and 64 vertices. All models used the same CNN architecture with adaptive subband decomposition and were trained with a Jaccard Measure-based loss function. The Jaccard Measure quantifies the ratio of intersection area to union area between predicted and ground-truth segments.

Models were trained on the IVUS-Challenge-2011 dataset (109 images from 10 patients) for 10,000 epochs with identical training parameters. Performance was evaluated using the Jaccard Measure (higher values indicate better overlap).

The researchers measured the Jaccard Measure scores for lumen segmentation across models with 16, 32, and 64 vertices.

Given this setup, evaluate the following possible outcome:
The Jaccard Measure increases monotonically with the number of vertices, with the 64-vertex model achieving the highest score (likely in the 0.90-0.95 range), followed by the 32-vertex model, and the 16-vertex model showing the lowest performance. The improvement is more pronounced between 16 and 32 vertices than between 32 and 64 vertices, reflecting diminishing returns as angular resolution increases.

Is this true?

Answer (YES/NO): NO